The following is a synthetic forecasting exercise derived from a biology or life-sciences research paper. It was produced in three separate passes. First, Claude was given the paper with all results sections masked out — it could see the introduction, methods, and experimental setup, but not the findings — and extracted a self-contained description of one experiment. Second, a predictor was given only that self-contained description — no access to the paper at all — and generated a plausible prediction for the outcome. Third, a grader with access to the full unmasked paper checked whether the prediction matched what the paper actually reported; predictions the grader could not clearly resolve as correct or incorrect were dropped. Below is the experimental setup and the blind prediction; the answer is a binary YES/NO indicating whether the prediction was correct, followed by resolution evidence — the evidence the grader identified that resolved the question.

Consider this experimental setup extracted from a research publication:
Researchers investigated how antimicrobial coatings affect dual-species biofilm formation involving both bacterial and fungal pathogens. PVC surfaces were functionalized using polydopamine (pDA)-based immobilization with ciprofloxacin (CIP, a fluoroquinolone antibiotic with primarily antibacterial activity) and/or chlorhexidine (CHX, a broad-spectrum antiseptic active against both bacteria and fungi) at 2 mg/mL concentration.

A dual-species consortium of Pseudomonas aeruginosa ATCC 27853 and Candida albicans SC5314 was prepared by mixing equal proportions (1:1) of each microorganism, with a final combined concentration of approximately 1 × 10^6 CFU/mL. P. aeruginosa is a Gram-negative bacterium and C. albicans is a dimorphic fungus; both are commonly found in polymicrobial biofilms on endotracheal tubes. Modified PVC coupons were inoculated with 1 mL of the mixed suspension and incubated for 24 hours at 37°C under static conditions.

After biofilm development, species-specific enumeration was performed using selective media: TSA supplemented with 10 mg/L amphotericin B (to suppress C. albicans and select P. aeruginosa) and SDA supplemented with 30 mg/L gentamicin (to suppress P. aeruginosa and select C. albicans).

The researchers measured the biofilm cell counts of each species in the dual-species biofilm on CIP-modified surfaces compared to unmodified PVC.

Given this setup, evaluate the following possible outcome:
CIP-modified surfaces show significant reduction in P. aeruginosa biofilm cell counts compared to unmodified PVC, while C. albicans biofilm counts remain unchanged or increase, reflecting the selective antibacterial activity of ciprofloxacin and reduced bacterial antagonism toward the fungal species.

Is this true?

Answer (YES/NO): YES